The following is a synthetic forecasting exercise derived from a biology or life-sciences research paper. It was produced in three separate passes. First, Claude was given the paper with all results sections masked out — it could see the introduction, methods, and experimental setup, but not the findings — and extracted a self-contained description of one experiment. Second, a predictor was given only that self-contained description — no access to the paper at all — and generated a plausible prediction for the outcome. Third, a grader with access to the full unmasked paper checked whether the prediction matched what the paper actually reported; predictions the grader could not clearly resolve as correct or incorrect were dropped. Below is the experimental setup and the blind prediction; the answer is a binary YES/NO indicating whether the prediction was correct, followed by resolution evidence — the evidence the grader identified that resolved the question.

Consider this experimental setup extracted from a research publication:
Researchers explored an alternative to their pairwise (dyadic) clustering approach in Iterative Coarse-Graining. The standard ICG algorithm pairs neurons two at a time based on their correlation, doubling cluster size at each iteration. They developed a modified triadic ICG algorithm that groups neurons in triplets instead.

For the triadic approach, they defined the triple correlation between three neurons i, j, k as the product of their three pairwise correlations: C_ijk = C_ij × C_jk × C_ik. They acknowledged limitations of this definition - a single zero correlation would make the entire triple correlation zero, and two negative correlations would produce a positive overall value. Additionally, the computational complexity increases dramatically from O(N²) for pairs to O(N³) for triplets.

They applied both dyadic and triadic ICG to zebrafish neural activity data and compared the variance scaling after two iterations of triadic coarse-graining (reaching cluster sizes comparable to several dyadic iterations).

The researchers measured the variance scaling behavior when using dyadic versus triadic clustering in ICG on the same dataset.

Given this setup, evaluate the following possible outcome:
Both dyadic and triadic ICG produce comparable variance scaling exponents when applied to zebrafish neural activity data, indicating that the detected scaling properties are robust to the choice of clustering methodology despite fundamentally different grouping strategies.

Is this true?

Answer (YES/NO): YES